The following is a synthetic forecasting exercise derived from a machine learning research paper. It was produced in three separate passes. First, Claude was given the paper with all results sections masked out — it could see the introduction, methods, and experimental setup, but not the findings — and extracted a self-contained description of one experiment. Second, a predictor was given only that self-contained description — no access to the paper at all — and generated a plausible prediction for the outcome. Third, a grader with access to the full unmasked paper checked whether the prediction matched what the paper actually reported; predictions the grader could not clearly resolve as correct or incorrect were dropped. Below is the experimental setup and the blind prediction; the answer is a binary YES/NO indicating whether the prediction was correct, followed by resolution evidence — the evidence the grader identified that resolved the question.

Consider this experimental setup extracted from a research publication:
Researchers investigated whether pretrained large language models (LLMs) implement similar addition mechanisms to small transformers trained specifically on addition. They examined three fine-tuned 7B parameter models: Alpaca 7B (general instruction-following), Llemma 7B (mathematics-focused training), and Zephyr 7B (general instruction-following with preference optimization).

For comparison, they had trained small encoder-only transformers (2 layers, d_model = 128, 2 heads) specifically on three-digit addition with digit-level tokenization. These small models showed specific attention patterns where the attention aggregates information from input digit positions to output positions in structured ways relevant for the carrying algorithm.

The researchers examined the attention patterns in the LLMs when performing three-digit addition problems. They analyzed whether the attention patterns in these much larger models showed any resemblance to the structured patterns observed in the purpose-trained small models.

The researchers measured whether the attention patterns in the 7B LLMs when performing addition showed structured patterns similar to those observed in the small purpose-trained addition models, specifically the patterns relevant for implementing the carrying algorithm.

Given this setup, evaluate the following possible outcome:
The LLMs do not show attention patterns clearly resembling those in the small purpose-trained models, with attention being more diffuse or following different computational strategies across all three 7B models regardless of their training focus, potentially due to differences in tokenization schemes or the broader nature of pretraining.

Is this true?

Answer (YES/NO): NO